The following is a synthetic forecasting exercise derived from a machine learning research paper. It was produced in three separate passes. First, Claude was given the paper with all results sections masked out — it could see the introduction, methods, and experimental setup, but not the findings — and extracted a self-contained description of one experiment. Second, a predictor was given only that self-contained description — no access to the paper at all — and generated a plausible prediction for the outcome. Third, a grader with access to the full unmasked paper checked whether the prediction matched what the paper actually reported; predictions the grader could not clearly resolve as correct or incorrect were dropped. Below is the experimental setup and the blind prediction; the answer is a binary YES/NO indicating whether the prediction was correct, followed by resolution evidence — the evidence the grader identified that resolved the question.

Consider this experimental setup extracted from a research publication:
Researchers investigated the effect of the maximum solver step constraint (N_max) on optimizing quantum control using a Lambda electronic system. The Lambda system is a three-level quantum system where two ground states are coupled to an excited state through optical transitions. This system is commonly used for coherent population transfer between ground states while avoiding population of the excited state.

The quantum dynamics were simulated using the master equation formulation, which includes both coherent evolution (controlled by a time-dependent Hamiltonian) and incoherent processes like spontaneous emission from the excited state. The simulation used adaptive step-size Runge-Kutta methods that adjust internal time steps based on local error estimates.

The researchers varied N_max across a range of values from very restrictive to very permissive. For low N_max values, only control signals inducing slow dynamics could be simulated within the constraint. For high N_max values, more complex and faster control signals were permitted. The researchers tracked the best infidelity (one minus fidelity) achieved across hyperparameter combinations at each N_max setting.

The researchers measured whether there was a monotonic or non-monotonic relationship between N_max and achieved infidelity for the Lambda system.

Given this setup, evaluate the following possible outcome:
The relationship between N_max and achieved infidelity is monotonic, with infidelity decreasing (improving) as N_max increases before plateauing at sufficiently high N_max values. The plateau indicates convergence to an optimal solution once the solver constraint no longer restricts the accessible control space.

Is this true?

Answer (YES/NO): NO